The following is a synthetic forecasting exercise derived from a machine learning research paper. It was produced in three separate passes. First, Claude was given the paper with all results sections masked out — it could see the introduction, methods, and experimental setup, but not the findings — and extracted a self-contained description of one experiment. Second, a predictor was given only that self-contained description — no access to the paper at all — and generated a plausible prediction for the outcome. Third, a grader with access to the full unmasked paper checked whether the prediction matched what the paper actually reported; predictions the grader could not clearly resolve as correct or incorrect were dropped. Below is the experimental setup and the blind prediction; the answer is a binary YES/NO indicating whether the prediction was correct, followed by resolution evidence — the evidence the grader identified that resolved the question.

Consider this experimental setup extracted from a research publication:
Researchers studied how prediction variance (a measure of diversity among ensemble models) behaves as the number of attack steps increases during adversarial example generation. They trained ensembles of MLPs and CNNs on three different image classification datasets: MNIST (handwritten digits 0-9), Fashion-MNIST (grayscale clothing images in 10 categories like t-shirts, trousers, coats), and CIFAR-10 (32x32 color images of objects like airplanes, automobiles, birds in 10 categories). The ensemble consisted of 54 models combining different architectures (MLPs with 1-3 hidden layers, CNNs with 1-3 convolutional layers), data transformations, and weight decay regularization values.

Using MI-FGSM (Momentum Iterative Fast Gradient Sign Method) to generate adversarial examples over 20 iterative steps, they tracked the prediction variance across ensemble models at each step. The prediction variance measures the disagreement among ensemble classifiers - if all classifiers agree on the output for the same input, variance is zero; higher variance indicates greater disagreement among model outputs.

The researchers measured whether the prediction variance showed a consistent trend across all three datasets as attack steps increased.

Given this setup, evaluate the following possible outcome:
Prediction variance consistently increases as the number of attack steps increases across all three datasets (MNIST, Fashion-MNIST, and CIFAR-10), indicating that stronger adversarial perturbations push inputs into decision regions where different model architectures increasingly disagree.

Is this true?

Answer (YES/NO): NO